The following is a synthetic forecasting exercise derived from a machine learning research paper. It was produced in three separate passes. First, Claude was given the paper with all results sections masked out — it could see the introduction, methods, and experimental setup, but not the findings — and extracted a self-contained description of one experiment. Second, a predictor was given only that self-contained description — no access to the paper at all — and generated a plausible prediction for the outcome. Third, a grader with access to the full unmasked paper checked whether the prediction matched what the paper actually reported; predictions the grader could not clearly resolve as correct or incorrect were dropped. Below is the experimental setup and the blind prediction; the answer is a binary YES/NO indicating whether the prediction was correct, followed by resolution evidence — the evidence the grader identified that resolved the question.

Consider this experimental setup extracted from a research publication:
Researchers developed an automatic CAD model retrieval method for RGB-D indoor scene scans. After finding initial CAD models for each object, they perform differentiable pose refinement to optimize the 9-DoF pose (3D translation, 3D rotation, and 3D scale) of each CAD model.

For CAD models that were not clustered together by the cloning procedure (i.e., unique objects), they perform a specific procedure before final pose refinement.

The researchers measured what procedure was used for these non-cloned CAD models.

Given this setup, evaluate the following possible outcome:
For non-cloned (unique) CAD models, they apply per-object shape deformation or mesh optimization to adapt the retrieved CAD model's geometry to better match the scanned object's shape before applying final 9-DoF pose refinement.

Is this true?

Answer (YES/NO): NO